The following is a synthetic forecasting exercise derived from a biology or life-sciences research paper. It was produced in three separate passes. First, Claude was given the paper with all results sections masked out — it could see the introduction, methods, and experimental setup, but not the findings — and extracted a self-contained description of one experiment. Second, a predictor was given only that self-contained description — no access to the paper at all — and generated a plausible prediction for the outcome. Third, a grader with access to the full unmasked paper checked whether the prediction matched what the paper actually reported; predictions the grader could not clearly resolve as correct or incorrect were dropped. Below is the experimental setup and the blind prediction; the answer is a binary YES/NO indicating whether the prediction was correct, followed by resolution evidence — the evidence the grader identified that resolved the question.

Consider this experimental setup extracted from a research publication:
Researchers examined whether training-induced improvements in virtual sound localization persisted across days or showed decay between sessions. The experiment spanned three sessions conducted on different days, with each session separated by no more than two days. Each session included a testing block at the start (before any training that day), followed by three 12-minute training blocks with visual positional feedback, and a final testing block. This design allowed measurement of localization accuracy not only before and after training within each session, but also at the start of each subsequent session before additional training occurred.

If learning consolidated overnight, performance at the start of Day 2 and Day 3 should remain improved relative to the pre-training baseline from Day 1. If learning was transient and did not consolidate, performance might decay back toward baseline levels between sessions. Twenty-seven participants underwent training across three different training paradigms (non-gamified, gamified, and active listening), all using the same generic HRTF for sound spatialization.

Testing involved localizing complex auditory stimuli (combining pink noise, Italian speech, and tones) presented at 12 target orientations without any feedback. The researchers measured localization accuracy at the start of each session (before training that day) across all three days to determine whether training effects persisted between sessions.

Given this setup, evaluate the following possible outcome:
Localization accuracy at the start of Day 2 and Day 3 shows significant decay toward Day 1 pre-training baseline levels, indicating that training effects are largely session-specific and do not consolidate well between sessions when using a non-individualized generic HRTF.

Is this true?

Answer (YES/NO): NO